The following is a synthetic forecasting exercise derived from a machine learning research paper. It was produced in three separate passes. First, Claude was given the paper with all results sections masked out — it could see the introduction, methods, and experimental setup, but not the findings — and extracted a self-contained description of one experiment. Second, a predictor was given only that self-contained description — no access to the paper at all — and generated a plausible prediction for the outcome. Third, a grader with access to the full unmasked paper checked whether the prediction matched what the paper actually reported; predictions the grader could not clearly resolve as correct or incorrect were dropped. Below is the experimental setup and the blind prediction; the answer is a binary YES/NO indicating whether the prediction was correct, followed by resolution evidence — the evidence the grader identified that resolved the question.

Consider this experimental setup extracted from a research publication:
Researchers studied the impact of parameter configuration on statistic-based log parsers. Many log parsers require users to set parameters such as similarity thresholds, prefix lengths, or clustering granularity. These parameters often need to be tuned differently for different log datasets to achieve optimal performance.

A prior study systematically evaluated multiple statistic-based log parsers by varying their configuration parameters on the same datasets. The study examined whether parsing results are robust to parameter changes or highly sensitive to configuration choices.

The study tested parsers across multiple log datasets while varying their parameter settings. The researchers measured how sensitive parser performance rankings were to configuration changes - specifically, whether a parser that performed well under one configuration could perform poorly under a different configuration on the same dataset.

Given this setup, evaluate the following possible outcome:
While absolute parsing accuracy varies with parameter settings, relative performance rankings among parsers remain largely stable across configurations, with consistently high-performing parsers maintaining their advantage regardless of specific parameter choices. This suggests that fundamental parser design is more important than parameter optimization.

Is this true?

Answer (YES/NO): NO